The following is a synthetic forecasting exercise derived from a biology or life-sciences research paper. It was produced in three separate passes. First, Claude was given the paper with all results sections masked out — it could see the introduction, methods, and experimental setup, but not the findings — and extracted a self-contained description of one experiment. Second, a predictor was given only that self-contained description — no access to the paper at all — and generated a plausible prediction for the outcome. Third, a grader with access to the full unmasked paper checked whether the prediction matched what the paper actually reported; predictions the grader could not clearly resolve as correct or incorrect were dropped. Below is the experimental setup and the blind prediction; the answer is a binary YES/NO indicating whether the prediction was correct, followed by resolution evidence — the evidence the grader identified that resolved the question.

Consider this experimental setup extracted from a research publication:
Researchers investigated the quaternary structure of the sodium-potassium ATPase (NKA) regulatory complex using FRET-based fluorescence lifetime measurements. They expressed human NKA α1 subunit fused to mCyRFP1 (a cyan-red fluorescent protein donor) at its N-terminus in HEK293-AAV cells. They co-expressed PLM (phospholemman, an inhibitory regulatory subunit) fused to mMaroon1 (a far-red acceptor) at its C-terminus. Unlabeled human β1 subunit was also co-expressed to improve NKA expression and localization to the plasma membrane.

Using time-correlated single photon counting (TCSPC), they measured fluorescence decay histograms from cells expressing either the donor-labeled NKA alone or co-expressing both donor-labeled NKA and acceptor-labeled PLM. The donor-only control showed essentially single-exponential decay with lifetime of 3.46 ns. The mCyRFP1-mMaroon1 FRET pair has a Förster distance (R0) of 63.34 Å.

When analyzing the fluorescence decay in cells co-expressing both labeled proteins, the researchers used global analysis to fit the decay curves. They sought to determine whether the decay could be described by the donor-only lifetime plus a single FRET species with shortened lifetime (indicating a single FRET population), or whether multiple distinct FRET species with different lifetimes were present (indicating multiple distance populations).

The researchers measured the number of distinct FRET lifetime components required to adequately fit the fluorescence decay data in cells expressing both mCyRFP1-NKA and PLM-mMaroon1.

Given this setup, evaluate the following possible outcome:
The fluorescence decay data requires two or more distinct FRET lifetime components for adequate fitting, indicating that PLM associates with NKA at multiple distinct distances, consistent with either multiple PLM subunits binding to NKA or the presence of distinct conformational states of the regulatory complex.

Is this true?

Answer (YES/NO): YES